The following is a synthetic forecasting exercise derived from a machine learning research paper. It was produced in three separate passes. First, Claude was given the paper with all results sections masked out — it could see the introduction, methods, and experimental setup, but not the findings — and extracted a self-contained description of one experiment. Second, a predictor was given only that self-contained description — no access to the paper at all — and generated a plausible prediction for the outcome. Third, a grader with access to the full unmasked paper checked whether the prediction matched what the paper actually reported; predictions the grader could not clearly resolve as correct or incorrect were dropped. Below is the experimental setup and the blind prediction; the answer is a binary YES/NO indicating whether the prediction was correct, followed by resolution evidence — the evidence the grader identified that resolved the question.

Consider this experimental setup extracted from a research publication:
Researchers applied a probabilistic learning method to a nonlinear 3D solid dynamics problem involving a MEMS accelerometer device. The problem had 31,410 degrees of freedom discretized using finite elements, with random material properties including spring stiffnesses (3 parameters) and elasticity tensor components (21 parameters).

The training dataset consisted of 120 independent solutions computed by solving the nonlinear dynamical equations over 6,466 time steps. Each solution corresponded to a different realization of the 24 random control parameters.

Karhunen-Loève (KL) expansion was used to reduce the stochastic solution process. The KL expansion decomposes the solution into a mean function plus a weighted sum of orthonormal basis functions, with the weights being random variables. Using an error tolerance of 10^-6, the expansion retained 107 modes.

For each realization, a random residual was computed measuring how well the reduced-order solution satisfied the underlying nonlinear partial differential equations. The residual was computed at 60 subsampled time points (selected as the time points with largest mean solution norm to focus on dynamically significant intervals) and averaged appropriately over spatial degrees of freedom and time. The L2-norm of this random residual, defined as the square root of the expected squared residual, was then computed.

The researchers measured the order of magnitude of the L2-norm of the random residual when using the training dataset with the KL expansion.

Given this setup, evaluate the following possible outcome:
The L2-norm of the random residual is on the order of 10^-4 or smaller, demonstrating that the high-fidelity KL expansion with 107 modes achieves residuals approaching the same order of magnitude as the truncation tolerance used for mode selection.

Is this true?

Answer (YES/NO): YES